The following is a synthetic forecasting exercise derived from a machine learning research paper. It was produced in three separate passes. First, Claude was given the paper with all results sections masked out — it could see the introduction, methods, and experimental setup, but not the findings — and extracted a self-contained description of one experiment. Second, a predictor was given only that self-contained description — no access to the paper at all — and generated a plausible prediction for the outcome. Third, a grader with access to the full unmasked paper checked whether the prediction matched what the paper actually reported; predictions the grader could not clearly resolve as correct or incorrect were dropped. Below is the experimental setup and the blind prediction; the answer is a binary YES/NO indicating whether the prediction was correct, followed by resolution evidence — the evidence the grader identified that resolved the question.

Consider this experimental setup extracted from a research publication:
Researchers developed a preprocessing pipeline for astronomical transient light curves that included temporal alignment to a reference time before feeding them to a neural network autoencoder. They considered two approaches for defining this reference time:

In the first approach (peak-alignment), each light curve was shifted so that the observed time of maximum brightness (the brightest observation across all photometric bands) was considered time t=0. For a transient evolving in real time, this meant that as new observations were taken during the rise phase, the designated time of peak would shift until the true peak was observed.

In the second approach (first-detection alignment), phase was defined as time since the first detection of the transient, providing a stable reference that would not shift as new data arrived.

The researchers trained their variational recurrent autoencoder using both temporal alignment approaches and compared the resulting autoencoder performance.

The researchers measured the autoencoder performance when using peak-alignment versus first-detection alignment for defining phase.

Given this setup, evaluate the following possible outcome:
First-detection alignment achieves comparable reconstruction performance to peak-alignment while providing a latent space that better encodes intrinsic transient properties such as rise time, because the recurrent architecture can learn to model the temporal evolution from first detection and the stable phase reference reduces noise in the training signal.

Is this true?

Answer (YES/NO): NO